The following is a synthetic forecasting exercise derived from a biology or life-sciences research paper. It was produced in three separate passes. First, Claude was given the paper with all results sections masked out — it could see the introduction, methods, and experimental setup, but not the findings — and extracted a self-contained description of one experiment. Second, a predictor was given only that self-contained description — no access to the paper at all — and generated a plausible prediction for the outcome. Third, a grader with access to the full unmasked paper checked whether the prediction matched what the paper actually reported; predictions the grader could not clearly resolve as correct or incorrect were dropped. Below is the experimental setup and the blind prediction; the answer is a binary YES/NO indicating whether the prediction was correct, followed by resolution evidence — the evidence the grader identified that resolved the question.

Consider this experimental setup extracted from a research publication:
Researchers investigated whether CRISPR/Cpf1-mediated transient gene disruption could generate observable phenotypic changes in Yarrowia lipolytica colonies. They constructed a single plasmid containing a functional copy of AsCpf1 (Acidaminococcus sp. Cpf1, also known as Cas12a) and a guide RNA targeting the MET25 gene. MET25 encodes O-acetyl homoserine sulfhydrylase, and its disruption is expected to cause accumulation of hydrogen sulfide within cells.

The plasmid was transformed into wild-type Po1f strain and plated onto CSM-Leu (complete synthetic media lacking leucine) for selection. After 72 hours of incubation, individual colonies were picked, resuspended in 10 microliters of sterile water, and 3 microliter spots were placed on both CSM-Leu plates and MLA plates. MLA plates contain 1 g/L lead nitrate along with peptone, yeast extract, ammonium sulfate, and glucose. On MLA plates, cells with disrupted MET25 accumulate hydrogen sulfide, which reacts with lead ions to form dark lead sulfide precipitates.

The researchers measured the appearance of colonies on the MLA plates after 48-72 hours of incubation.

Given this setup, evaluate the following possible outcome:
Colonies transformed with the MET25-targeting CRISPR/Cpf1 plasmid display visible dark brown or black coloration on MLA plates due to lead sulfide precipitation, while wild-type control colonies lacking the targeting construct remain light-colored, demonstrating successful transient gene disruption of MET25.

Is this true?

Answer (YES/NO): NO